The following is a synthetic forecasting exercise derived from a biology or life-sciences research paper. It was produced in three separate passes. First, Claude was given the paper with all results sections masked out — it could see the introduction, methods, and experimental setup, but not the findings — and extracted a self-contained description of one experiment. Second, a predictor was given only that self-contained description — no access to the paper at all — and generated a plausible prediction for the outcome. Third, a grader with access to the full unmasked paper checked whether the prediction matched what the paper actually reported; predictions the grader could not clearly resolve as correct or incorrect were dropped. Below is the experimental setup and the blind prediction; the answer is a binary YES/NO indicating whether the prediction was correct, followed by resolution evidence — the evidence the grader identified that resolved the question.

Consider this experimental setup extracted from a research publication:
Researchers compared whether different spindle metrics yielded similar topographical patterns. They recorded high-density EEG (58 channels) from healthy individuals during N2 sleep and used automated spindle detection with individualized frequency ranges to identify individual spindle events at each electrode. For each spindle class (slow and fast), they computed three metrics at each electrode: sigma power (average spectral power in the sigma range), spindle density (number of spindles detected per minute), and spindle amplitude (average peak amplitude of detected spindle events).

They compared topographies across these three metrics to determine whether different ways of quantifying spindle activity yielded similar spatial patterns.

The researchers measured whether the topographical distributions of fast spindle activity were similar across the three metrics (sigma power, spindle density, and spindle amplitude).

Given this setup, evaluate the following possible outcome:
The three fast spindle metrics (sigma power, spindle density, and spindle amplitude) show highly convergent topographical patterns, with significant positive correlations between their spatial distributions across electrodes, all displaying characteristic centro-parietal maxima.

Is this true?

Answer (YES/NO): NO